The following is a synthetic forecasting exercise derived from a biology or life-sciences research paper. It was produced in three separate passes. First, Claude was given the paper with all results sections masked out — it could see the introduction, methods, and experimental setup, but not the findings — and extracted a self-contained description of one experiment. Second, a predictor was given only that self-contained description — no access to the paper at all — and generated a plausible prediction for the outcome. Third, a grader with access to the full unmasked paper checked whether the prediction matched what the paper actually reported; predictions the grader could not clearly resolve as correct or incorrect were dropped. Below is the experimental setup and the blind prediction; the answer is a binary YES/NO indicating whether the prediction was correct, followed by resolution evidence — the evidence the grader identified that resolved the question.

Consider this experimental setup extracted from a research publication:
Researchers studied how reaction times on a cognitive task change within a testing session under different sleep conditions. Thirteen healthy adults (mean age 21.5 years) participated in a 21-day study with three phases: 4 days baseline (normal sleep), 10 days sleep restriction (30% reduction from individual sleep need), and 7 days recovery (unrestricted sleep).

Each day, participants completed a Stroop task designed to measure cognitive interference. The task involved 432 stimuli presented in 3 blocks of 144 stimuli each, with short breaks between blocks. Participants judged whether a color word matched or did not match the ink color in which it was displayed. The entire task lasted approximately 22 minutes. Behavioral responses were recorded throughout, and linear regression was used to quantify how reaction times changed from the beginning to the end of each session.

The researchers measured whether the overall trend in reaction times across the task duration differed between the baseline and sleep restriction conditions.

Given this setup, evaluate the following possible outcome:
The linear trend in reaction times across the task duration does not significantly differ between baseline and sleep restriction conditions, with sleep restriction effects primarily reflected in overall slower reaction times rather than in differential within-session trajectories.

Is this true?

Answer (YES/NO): NO